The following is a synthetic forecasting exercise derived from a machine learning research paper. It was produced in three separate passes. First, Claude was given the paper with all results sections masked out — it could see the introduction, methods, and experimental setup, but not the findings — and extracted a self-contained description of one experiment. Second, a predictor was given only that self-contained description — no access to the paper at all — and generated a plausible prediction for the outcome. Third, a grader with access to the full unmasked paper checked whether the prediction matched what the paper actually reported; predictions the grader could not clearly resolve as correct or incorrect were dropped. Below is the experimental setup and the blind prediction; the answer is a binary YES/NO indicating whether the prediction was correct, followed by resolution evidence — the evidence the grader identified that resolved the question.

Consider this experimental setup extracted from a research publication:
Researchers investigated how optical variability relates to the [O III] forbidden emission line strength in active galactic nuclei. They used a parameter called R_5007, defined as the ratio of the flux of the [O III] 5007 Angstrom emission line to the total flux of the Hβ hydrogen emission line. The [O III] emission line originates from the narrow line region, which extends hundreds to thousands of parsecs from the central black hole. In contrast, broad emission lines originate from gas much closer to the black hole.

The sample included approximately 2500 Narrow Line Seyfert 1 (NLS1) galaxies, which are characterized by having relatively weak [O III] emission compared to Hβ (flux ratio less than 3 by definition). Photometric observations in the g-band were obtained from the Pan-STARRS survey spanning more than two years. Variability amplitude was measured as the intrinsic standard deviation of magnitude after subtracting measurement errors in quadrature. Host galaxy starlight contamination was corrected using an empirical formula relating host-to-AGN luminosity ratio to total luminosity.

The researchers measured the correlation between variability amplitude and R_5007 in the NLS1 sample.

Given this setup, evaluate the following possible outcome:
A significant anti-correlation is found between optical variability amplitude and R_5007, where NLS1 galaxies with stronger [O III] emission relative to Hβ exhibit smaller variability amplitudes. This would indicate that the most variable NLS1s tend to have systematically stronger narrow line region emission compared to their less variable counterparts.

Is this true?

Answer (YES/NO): NO